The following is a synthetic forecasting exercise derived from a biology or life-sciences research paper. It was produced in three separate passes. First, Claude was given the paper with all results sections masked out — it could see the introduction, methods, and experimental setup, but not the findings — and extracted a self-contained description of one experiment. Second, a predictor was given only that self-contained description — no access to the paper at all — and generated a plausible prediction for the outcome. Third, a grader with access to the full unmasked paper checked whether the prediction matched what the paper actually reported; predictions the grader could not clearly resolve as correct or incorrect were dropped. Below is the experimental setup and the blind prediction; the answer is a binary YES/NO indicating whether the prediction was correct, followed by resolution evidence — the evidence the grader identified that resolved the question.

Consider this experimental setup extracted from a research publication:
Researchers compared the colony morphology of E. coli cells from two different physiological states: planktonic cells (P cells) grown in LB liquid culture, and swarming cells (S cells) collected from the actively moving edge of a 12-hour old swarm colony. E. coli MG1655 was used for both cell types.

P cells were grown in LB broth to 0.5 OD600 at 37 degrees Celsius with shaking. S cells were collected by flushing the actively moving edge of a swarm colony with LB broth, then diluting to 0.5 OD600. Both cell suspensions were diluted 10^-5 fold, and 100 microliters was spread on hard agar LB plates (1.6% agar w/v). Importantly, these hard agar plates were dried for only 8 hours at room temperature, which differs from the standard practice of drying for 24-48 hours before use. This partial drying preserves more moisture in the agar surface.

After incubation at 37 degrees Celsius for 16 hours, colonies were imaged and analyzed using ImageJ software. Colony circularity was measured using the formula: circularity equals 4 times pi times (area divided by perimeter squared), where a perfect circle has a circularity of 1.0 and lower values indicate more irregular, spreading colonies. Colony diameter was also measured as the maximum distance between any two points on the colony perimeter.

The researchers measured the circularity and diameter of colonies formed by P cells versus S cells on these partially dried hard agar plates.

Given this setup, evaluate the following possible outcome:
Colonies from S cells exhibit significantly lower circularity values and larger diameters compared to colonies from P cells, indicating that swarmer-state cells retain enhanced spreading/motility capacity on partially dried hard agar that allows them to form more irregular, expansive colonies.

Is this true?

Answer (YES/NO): YES